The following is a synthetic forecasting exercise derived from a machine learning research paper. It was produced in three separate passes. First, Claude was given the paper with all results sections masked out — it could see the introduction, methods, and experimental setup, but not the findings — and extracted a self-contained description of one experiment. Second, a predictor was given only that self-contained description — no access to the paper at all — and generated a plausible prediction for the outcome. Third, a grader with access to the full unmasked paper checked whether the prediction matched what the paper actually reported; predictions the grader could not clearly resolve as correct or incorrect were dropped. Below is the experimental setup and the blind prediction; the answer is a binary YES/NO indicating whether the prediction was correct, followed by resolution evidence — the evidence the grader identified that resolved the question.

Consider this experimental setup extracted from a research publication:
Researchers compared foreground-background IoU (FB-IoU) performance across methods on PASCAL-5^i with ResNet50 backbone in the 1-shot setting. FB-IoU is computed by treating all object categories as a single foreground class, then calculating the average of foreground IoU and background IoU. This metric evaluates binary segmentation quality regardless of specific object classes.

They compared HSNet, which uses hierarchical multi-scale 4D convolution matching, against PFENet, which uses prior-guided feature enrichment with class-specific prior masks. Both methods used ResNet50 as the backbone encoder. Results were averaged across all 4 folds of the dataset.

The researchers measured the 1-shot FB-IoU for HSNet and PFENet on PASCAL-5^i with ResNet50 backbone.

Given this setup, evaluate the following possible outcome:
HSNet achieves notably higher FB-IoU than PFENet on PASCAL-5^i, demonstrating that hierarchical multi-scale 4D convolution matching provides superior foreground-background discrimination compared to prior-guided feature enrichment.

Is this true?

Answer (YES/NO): YES